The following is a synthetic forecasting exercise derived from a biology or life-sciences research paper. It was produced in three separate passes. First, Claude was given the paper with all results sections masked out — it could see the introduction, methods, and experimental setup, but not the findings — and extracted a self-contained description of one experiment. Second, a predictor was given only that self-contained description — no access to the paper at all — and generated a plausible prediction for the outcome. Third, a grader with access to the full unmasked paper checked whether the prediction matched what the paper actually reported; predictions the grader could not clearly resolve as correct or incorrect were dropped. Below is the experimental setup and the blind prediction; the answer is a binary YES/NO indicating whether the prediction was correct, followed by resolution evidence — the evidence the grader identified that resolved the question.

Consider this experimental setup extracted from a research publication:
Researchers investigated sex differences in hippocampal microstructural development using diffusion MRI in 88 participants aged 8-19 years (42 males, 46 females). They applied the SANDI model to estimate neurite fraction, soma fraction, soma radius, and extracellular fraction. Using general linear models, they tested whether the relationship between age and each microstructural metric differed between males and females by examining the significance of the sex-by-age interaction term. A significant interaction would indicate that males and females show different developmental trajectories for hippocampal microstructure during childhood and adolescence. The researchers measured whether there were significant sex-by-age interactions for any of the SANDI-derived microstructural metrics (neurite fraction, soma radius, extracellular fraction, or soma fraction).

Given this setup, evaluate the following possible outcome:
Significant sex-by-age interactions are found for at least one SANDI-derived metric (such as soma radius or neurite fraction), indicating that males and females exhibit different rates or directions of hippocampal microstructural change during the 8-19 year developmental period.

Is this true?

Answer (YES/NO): YES